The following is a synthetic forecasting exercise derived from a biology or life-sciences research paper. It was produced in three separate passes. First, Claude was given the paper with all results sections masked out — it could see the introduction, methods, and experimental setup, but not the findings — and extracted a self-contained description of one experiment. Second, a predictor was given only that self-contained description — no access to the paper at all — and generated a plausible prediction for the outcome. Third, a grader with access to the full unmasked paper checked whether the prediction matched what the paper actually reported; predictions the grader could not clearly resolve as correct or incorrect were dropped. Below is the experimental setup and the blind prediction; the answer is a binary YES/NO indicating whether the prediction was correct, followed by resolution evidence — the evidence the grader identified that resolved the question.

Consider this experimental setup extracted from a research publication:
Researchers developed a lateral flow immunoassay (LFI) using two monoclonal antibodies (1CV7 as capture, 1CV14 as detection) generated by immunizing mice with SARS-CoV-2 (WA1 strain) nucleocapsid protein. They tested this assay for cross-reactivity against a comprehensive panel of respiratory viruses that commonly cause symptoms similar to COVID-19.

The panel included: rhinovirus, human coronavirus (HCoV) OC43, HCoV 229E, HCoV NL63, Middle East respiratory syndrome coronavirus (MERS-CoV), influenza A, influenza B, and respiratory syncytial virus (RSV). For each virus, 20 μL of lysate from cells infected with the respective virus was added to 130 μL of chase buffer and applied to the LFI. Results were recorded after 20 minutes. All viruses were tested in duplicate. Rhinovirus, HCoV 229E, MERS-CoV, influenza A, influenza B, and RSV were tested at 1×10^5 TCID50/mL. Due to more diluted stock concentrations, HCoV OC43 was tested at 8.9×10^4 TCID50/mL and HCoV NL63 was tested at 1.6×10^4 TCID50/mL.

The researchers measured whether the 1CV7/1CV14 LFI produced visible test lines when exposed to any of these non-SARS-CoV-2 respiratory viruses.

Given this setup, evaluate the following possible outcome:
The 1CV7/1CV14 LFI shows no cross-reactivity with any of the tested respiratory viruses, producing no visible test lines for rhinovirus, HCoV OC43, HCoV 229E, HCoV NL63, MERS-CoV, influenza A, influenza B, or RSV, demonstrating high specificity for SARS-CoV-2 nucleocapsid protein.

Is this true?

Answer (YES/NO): YES